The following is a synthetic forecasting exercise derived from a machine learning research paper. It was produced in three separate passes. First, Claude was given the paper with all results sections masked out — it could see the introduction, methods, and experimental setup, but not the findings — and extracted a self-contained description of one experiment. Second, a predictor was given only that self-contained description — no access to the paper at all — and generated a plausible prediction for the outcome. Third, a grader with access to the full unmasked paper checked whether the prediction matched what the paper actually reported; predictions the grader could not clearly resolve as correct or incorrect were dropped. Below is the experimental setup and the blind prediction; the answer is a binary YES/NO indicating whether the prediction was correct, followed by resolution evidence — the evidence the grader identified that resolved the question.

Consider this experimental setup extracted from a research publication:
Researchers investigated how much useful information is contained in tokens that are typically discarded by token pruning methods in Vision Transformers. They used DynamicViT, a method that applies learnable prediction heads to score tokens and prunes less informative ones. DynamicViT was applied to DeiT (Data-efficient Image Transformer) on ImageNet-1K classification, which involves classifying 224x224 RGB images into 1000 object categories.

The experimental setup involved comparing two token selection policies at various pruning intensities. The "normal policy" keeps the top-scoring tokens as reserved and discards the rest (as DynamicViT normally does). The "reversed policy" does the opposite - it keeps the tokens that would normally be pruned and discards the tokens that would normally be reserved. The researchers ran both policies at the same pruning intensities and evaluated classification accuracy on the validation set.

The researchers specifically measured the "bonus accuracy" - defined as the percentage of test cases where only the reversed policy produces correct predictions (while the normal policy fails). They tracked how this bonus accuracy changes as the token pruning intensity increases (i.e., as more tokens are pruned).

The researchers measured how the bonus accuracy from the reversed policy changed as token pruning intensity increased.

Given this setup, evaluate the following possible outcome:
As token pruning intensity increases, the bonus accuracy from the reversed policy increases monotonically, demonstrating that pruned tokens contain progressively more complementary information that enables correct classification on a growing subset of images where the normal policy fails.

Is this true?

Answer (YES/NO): YES